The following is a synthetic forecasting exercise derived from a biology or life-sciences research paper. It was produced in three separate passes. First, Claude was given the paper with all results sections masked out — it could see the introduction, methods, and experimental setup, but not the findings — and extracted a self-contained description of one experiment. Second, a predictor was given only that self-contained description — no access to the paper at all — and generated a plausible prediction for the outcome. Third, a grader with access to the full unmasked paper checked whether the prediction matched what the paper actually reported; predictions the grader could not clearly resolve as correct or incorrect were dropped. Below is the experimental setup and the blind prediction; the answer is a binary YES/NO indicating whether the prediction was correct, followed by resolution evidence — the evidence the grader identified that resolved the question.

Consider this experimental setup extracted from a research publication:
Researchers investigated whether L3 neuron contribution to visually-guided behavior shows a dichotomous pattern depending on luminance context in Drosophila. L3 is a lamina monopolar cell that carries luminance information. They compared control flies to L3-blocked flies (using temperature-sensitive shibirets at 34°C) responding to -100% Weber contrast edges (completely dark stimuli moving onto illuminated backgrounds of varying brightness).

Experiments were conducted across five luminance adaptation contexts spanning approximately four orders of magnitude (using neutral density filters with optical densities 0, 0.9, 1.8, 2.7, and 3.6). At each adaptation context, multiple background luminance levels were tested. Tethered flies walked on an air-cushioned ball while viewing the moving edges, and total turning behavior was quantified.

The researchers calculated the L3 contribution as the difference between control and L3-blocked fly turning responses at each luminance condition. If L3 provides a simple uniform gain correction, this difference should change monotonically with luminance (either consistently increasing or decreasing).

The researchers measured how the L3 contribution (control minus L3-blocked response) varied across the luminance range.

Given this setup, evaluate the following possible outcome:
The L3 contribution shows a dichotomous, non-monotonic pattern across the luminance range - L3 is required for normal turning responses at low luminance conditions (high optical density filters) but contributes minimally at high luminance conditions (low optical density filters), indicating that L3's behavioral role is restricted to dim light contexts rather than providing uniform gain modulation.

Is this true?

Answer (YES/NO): NO